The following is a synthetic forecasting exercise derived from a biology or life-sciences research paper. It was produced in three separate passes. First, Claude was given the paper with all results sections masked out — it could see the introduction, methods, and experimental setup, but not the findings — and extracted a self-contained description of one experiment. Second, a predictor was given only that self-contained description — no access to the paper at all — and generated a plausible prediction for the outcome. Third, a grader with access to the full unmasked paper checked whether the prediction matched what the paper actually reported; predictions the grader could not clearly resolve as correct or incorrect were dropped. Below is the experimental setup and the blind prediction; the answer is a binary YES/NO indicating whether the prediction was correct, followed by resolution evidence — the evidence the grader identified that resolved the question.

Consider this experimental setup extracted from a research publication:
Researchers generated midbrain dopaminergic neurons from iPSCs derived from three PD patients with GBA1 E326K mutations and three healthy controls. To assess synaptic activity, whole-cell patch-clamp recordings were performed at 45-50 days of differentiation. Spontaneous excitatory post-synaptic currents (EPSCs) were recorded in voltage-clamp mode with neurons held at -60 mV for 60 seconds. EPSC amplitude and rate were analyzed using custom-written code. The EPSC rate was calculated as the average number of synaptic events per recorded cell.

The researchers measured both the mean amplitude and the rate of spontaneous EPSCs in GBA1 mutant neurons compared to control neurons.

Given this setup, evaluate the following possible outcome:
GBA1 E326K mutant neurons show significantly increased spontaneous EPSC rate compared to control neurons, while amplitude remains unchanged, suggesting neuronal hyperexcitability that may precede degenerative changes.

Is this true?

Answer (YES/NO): NO